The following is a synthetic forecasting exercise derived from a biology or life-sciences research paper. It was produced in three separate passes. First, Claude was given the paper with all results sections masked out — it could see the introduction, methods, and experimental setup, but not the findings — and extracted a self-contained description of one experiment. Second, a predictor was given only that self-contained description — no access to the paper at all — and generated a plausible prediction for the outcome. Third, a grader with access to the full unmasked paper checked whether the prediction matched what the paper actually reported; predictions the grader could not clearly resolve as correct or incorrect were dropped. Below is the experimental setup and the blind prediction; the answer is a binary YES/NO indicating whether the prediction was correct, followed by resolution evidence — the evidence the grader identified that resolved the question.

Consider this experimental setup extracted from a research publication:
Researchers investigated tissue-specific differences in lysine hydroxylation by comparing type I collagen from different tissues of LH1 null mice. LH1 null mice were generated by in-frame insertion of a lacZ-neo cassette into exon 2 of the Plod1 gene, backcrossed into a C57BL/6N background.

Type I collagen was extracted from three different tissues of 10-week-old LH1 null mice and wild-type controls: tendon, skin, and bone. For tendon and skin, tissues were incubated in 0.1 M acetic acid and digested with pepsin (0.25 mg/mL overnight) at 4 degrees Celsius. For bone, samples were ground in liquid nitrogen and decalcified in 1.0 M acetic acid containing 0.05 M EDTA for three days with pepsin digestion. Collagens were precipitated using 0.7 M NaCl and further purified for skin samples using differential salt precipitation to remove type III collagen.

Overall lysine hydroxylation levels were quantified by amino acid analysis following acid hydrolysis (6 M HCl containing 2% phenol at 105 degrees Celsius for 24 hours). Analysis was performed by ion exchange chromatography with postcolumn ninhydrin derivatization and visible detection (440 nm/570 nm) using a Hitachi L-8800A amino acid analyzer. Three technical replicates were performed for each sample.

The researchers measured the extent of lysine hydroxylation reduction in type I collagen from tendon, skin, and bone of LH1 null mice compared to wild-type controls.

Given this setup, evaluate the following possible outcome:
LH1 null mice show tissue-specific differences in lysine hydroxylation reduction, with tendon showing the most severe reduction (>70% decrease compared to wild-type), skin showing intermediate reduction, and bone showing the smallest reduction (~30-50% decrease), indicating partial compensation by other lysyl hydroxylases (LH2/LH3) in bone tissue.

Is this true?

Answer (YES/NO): NO